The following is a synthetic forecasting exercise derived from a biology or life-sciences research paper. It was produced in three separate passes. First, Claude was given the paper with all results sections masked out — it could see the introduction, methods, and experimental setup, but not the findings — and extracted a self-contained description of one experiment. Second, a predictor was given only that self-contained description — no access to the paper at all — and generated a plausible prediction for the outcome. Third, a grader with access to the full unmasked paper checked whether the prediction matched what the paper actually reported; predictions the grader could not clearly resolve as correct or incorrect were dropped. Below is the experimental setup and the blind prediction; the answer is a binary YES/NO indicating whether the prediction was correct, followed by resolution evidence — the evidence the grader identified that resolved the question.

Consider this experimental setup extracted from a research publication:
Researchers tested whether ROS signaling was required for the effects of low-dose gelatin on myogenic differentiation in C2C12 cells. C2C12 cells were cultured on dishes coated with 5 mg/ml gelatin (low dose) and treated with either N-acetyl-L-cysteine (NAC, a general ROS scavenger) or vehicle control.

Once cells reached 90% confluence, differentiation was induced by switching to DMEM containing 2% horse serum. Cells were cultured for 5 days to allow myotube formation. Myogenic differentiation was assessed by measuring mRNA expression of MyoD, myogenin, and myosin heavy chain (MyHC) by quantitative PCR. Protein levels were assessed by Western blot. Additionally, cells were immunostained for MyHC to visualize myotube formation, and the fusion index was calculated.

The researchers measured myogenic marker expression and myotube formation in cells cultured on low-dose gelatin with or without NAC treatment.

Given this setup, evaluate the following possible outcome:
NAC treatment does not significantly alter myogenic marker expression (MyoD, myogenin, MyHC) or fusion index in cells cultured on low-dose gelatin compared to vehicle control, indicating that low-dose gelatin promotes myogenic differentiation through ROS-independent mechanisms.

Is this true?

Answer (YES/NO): NO